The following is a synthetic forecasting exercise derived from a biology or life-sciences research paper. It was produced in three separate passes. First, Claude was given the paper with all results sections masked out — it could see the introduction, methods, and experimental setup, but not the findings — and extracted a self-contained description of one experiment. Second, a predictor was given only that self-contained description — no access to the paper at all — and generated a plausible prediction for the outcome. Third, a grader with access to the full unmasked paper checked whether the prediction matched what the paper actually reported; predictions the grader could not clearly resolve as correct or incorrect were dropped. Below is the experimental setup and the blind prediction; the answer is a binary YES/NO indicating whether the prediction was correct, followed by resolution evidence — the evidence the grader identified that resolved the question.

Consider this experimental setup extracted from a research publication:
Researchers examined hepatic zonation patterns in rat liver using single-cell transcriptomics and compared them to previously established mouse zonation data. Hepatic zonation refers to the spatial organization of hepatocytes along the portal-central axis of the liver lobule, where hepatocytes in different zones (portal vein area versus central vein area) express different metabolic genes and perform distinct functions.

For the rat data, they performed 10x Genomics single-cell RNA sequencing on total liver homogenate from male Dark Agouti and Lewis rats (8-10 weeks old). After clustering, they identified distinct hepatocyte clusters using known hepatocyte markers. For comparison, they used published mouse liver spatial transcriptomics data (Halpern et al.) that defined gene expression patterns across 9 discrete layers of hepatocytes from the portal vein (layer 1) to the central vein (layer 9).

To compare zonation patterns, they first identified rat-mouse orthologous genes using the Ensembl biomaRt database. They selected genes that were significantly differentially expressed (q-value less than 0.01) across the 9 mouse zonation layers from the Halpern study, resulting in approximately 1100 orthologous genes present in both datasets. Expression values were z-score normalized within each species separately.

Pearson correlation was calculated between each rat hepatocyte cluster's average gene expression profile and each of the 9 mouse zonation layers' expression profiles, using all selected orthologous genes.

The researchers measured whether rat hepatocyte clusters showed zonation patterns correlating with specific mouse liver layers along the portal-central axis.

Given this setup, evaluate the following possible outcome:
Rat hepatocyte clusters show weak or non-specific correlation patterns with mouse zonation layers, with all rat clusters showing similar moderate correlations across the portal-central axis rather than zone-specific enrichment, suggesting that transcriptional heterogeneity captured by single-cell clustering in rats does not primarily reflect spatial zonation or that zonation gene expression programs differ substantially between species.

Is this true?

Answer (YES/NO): NO